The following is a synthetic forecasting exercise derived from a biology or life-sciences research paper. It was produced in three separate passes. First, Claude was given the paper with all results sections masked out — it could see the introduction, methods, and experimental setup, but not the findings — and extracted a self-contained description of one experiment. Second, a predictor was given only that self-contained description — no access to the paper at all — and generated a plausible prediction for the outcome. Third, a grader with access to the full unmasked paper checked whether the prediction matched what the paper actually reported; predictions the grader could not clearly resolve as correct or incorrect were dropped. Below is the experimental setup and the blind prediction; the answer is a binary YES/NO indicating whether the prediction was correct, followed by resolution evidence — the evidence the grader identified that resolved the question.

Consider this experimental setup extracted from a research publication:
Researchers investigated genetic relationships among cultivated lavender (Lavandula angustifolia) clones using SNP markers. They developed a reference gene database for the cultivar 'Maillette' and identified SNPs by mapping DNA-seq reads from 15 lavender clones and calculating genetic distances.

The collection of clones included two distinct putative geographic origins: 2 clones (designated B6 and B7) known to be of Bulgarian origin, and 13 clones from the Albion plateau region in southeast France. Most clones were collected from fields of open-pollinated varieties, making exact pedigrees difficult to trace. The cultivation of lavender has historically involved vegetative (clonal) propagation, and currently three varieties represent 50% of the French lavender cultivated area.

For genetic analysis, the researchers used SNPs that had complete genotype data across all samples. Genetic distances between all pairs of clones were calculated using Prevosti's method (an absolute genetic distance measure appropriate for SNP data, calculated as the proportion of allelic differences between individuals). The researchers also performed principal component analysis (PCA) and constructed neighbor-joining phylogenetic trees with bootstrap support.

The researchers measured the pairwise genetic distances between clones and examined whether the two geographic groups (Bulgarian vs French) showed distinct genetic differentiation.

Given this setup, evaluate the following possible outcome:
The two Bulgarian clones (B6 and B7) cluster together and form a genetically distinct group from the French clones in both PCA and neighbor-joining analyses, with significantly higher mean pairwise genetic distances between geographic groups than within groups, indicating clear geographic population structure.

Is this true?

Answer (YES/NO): NO